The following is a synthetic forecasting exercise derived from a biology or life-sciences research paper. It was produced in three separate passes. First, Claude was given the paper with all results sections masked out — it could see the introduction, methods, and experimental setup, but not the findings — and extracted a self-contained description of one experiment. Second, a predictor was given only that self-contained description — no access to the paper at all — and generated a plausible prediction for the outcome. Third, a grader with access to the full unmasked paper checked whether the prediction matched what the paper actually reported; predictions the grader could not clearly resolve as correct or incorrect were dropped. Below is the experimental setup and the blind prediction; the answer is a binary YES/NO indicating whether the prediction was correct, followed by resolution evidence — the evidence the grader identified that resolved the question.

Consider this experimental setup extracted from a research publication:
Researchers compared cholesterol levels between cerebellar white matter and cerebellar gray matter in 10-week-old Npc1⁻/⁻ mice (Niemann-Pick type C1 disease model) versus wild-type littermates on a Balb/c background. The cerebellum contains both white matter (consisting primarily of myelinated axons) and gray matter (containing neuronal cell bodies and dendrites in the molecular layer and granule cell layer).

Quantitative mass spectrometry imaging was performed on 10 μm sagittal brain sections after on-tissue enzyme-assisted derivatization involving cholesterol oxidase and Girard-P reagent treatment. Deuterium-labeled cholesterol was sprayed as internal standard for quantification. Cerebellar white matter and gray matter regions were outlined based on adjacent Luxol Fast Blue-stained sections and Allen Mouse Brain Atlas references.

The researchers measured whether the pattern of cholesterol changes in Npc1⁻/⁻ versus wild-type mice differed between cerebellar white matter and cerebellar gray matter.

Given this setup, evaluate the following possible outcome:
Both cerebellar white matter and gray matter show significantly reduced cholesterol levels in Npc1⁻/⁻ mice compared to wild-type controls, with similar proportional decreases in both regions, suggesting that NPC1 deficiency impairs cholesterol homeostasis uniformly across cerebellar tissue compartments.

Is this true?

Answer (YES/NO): NO